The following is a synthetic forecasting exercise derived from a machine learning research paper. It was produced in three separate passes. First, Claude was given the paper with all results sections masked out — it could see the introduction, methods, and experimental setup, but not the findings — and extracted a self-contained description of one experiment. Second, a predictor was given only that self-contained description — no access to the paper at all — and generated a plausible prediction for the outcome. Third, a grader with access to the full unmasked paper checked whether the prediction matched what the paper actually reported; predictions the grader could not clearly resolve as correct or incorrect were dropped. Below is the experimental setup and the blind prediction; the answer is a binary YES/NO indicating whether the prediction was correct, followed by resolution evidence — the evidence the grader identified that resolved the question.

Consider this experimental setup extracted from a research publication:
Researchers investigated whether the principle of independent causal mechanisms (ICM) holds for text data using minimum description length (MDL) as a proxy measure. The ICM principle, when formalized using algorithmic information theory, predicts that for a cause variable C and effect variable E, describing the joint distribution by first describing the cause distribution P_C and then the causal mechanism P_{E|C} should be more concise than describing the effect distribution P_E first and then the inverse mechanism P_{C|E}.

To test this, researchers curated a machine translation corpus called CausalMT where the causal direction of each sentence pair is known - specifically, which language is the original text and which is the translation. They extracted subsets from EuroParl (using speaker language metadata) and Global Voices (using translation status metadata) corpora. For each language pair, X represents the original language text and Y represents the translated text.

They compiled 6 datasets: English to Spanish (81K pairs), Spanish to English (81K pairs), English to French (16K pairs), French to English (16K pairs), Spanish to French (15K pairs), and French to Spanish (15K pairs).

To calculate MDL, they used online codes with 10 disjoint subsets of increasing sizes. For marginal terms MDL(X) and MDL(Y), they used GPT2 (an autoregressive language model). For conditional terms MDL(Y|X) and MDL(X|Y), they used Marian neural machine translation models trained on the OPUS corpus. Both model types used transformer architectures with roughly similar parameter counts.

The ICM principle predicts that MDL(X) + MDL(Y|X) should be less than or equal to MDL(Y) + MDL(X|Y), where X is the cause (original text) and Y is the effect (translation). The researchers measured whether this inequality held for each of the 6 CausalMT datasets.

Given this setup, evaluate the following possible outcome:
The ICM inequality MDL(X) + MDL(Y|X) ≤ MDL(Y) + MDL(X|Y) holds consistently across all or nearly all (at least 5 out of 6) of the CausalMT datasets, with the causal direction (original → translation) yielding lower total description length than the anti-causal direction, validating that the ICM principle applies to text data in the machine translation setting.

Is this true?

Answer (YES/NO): YES